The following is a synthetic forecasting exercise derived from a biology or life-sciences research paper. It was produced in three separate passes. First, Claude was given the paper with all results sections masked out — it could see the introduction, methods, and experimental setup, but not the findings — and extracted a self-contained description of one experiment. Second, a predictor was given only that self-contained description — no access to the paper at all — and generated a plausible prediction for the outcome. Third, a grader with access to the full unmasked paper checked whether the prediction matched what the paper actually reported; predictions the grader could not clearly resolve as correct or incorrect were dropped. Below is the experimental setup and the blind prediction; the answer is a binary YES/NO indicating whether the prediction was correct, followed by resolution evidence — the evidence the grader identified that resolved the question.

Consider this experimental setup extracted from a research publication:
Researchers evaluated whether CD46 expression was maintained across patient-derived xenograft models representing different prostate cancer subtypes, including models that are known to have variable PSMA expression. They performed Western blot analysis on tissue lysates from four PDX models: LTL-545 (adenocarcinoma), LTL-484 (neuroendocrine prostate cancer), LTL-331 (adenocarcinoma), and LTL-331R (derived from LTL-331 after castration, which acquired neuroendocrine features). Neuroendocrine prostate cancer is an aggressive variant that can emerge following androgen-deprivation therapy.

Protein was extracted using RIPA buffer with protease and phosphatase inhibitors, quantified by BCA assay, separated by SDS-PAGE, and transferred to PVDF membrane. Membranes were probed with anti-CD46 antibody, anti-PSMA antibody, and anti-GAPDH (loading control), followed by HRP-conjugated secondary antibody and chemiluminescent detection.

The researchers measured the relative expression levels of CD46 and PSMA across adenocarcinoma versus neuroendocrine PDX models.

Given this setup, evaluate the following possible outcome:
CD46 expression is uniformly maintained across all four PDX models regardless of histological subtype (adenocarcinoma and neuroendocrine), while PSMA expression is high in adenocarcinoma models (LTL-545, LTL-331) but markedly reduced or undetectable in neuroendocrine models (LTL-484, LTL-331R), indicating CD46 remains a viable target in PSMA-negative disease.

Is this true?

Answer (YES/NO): NO